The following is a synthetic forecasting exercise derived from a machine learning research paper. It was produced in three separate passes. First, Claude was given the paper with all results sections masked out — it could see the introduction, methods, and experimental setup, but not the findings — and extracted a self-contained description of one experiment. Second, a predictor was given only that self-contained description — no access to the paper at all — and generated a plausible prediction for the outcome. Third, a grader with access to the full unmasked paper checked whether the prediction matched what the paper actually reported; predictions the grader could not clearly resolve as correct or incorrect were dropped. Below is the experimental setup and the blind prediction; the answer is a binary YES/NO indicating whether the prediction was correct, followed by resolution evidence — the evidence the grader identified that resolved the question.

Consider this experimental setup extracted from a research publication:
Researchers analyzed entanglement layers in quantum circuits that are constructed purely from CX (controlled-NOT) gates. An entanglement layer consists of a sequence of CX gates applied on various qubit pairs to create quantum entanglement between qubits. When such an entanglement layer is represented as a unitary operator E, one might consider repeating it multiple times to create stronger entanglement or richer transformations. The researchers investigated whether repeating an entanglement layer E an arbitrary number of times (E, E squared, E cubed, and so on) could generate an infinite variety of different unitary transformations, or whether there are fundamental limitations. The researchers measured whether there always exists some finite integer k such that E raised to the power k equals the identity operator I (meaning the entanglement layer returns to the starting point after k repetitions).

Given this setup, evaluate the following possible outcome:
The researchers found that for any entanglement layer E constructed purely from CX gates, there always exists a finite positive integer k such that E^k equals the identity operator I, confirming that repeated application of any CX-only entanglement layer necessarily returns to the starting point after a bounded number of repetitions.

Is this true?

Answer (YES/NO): YES